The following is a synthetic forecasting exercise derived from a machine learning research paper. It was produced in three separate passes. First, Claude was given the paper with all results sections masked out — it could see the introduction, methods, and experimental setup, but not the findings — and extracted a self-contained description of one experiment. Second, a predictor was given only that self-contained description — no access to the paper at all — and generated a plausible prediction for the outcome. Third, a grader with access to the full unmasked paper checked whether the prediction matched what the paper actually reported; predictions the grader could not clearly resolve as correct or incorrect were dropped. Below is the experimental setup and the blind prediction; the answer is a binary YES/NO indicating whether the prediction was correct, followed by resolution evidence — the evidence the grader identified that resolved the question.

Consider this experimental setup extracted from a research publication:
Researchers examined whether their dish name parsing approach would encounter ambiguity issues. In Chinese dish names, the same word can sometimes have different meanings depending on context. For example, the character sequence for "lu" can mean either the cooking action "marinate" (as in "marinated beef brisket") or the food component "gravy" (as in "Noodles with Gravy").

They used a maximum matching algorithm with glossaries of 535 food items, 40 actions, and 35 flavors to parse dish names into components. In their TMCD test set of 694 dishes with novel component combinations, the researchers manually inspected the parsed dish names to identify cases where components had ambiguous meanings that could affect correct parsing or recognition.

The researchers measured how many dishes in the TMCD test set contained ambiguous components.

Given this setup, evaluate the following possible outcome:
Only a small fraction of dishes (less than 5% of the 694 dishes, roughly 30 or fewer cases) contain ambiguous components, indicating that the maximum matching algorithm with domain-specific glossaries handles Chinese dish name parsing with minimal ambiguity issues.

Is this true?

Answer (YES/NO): YES